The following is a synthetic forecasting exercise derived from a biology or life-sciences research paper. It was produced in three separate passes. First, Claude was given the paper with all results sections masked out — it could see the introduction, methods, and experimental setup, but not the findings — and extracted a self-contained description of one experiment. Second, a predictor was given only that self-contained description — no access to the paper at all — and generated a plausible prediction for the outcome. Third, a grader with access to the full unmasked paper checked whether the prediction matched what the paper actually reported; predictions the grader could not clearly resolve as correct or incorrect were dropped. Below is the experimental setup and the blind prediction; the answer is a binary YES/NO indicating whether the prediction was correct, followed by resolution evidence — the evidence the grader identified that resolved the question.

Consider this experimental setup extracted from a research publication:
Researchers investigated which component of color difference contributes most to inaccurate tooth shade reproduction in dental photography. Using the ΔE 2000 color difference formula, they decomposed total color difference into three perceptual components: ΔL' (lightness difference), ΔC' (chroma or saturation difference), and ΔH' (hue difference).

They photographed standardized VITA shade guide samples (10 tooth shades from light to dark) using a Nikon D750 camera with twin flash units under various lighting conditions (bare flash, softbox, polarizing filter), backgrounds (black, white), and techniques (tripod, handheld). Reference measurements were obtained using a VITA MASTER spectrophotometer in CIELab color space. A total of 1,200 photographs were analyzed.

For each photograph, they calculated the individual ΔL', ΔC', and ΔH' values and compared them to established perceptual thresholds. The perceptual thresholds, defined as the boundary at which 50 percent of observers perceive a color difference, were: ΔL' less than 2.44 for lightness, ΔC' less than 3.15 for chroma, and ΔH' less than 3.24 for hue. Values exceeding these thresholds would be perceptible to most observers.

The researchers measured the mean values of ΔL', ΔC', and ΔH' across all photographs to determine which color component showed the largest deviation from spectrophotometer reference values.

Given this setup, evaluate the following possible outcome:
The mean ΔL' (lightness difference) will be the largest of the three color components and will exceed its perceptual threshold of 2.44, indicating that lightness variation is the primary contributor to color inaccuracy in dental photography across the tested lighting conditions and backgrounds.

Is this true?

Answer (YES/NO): NO